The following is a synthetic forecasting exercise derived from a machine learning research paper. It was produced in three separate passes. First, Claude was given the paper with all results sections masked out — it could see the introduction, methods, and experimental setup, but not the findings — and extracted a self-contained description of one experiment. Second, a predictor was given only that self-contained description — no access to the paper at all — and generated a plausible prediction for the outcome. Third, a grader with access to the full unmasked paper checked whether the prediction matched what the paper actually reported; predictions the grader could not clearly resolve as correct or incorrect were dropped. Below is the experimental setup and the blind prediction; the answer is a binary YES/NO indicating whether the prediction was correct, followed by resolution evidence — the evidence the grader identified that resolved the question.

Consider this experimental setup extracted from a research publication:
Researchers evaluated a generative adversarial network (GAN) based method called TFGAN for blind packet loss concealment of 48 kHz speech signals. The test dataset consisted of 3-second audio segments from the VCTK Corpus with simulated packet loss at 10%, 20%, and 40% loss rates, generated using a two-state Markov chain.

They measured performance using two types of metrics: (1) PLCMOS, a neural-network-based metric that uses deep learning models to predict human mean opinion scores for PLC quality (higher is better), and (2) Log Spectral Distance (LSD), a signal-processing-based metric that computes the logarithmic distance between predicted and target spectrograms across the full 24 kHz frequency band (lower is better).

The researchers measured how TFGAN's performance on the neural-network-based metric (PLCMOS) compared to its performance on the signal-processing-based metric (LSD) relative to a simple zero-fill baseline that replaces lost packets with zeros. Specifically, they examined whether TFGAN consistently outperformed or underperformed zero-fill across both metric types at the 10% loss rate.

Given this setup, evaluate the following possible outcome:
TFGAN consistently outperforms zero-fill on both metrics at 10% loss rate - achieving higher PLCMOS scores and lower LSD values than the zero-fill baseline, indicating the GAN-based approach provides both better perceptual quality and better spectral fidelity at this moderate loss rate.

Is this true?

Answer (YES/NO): NO